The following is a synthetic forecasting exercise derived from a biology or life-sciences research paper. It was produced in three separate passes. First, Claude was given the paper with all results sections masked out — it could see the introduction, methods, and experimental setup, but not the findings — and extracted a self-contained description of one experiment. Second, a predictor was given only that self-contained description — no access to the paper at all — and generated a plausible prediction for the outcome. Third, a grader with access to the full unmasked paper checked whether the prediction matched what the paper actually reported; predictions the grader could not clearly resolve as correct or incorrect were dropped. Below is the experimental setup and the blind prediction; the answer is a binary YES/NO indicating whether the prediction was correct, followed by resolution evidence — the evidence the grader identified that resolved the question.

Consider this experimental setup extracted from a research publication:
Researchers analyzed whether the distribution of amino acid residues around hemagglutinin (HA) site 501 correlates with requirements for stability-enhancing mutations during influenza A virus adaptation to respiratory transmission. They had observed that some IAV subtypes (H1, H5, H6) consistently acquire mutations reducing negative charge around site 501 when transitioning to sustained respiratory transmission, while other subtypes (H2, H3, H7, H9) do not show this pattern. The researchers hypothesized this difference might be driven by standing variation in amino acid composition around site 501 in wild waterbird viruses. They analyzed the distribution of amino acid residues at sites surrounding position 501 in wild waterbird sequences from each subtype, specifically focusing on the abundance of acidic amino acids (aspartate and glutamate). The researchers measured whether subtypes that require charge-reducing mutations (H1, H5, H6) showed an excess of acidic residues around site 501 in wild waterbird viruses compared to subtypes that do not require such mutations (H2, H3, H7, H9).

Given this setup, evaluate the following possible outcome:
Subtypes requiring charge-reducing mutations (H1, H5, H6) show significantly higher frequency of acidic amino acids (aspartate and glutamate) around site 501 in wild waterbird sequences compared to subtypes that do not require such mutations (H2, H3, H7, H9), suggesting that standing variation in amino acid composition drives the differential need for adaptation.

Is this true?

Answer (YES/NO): YES